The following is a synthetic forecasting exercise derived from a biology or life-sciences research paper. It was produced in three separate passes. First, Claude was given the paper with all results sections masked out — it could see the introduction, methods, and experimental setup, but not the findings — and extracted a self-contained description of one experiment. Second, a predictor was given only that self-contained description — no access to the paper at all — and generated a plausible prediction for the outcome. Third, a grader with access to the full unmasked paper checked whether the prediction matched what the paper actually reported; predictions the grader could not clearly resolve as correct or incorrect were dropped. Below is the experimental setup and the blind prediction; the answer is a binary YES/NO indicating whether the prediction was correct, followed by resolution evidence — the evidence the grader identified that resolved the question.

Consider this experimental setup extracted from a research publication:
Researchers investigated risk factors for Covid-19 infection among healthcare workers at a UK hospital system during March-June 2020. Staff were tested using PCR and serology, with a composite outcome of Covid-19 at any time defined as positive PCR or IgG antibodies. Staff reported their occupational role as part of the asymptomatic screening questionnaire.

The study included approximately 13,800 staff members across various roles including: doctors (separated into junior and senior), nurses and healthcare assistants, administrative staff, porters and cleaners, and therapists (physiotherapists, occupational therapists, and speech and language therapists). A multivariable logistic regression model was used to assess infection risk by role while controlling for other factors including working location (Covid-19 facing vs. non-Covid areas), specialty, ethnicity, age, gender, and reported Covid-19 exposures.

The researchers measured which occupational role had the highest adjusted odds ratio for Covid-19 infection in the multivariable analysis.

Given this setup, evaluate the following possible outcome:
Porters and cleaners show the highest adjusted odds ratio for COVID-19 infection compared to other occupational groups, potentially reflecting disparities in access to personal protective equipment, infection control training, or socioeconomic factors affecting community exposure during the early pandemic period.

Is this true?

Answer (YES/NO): YES